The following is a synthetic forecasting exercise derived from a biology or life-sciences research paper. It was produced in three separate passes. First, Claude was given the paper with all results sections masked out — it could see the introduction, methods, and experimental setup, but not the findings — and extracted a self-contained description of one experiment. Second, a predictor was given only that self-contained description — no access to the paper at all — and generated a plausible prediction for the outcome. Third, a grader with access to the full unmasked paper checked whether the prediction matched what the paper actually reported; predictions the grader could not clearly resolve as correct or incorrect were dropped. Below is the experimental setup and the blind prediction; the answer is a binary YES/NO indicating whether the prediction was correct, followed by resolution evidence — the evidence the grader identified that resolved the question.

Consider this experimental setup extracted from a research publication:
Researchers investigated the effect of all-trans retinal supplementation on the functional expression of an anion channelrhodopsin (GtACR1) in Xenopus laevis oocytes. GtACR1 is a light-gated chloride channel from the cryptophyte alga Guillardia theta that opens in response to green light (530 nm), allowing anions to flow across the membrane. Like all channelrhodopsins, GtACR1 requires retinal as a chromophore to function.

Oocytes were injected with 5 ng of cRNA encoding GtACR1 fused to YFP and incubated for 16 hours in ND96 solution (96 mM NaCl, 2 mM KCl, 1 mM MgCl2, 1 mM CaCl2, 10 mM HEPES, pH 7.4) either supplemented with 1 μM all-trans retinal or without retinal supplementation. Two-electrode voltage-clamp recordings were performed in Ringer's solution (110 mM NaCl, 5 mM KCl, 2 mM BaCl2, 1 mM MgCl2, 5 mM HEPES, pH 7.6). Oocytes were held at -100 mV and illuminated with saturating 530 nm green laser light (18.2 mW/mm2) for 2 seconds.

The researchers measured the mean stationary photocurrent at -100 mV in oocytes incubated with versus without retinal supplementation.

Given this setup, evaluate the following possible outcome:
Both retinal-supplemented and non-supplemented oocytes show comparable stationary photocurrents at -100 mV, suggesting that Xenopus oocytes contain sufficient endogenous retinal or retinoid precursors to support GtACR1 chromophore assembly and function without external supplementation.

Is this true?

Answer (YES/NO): NO